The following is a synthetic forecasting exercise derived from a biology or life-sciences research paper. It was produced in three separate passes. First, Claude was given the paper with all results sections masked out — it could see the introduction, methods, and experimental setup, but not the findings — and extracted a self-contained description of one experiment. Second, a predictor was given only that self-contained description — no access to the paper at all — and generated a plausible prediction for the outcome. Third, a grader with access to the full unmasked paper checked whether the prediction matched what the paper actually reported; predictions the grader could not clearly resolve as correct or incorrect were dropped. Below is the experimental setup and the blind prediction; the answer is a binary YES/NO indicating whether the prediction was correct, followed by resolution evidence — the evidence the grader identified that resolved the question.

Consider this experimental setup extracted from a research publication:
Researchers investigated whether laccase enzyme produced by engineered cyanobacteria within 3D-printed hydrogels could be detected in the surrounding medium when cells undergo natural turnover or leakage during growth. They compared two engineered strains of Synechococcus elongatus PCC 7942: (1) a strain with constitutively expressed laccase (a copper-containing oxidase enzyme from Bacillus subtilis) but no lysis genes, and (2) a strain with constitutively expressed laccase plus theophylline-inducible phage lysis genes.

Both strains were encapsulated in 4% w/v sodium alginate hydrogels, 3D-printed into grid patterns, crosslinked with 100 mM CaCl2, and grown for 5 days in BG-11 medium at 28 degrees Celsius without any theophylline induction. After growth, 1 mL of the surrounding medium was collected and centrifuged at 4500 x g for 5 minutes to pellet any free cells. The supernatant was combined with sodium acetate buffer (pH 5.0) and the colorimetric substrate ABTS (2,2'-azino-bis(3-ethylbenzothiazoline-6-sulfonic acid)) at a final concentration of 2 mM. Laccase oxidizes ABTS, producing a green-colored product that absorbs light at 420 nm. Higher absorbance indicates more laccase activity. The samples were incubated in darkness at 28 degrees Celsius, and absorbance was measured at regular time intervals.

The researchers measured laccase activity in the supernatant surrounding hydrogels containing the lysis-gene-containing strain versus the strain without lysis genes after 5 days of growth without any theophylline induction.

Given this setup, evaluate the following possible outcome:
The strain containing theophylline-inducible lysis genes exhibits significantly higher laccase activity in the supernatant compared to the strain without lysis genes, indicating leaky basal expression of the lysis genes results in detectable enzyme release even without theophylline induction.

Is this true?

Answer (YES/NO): NO